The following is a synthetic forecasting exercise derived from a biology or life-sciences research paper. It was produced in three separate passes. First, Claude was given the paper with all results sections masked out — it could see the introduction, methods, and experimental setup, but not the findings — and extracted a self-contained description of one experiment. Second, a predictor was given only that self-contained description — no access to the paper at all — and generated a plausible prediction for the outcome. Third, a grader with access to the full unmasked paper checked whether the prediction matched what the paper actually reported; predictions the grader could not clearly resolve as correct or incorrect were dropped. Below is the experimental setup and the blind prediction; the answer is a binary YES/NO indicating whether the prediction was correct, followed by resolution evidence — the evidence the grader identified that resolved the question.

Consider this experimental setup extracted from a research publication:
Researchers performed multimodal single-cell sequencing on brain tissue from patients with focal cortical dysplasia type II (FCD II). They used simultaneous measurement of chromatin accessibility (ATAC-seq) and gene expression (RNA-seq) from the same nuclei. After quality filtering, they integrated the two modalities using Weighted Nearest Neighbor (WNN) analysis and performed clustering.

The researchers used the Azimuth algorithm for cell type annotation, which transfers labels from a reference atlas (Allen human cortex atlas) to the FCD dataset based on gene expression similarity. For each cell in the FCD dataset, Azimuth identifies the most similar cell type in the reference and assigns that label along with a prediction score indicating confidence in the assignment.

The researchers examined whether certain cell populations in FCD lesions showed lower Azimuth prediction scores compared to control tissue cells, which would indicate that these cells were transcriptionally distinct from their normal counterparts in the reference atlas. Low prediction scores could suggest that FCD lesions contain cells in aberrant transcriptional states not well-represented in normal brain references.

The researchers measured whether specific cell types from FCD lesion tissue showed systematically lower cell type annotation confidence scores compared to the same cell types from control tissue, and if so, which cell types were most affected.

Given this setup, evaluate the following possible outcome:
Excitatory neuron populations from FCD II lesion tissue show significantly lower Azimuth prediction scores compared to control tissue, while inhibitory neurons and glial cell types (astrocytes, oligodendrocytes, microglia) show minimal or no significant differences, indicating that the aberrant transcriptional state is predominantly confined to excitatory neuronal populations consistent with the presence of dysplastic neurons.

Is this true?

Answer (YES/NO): NO